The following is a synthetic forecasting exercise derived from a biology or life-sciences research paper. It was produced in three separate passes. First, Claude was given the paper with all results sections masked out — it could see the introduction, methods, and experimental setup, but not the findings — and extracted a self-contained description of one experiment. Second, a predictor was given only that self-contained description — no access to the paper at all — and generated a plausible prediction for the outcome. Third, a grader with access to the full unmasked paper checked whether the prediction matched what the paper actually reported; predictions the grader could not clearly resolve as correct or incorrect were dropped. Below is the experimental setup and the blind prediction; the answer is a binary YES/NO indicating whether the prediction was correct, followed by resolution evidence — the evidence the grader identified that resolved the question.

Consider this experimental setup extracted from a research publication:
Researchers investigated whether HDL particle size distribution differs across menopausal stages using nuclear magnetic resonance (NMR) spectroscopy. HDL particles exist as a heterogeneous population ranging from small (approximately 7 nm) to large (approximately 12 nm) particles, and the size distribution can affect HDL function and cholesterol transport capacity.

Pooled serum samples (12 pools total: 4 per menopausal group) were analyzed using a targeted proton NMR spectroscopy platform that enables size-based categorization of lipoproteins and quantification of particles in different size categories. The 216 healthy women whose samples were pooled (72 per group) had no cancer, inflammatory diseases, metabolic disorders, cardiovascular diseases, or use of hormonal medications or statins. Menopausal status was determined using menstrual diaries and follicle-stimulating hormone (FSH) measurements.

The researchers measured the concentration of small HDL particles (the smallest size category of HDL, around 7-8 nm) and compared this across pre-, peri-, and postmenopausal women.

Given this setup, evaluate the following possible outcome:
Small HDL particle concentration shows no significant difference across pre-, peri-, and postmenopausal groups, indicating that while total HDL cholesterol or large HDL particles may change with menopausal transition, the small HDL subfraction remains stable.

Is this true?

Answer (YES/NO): NO